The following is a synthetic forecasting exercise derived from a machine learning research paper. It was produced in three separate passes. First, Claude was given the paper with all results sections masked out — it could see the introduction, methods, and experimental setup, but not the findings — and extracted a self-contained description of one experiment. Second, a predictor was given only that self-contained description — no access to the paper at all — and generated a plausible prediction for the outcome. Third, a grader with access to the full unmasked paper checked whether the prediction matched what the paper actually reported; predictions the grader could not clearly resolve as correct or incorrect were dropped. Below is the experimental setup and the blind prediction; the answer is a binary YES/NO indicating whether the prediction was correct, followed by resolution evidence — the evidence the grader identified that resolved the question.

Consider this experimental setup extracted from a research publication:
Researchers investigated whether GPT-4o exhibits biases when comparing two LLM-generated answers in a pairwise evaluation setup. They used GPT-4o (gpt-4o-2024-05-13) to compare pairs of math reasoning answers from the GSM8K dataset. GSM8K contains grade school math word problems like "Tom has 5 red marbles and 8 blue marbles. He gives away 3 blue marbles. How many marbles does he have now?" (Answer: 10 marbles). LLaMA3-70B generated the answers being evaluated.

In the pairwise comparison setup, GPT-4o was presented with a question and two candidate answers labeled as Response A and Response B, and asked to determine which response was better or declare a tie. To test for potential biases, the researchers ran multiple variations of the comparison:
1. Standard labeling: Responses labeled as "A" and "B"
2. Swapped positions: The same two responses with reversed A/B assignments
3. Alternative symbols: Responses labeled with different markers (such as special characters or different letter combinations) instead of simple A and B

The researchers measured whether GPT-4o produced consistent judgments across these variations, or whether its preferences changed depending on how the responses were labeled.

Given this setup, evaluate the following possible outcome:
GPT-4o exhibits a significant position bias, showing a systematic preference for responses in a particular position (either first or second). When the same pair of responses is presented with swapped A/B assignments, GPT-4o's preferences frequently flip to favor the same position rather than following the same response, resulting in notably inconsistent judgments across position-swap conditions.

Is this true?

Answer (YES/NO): NO